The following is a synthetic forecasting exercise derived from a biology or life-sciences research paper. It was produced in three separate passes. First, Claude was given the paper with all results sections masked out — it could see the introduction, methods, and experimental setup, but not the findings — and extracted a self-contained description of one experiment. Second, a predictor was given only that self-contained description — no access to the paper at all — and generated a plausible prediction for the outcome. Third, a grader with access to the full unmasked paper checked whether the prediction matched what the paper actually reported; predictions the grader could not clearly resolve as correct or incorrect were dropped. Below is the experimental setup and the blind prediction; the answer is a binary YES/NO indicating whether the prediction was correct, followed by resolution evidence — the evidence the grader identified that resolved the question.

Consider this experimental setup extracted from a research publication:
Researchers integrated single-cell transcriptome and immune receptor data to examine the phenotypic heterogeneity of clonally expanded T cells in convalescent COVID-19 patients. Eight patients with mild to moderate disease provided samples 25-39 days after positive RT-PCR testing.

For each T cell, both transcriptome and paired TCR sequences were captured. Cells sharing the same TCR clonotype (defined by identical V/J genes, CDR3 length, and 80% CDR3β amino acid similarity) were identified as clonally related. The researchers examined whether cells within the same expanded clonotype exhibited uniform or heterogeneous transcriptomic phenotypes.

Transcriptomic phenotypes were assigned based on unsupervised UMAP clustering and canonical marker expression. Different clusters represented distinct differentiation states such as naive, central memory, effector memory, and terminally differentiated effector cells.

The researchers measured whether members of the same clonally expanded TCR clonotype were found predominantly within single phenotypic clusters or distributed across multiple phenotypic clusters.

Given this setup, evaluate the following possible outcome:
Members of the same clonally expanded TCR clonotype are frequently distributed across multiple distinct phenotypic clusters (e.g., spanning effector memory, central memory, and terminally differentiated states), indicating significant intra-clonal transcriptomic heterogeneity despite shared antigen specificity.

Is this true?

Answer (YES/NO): NO